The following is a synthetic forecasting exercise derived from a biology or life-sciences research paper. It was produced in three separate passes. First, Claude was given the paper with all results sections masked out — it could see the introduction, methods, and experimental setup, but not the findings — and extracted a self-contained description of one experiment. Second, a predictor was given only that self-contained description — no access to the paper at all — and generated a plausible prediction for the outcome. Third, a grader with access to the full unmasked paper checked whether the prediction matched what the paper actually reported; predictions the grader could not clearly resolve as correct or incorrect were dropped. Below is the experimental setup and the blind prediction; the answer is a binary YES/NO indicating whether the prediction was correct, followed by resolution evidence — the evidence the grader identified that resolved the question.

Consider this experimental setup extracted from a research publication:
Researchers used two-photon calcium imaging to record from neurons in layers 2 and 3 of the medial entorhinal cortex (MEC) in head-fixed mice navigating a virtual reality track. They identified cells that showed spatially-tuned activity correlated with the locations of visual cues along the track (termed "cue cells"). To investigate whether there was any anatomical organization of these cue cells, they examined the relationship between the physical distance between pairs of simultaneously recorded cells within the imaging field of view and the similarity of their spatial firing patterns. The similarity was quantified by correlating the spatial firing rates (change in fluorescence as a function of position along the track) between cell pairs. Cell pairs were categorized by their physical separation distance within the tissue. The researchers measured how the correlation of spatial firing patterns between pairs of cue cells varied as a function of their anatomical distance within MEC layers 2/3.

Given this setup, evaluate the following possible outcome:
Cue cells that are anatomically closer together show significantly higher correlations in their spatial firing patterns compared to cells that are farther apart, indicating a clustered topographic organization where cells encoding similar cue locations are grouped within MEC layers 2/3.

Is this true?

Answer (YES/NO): YES